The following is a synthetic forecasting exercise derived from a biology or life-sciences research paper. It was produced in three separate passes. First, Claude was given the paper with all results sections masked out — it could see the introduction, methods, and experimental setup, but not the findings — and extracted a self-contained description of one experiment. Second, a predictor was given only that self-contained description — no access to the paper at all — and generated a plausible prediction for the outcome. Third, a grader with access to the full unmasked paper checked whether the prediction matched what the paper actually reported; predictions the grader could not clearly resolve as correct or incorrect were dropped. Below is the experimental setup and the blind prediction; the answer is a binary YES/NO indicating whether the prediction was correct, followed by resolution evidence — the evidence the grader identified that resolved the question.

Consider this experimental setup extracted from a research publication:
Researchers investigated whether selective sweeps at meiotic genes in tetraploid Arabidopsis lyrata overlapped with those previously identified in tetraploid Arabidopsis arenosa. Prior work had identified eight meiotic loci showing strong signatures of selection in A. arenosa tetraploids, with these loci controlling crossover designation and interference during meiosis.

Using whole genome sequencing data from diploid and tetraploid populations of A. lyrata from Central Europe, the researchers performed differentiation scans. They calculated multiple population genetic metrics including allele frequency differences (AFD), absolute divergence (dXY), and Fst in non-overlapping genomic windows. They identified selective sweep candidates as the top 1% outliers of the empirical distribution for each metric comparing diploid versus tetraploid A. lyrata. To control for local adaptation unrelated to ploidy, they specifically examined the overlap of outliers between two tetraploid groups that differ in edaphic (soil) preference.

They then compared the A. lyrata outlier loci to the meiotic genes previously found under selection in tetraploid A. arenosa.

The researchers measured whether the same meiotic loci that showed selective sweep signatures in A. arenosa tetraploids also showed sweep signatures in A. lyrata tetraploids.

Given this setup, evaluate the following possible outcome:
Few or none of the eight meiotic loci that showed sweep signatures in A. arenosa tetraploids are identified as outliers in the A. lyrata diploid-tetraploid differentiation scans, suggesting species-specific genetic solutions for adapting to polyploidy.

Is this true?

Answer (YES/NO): NO